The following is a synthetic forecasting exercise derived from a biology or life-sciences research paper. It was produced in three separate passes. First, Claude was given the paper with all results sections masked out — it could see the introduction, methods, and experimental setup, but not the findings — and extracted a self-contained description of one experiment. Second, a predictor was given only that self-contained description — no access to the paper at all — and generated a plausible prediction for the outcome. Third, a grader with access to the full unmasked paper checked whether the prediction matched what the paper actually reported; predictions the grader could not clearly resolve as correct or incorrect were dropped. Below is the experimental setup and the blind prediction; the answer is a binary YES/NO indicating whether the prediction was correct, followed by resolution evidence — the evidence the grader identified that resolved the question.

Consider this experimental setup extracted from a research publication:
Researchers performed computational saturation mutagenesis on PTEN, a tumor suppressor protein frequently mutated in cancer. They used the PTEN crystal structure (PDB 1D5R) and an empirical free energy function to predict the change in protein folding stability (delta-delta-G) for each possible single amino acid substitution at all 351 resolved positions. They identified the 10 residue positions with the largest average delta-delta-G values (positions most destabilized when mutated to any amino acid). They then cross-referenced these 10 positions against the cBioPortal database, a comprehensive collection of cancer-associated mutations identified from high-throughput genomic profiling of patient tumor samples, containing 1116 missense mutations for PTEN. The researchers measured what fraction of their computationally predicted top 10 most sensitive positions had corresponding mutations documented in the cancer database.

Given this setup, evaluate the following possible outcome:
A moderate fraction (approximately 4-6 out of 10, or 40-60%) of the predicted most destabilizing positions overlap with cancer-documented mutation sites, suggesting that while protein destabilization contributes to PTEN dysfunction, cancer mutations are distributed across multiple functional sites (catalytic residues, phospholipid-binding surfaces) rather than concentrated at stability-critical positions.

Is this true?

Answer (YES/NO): NO